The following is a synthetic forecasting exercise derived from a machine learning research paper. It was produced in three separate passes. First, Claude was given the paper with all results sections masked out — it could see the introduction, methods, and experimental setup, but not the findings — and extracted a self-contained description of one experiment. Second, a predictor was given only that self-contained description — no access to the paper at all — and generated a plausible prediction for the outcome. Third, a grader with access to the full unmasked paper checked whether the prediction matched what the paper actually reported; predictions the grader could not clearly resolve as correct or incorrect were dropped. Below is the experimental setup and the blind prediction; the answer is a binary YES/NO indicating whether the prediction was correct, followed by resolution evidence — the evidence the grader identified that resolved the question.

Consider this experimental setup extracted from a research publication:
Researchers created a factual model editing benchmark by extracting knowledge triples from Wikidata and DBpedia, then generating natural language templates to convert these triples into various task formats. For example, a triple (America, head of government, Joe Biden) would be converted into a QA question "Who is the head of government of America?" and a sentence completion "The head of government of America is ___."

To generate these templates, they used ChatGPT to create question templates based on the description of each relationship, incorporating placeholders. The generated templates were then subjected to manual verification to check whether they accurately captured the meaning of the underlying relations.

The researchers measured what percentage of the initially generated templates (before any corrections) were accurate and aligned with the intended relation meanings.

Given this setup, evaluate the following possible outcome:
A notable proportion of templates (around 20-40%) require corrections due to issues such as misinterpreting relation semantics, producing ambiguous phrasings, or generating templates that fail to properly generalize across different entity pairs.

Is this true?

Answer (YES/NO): NO